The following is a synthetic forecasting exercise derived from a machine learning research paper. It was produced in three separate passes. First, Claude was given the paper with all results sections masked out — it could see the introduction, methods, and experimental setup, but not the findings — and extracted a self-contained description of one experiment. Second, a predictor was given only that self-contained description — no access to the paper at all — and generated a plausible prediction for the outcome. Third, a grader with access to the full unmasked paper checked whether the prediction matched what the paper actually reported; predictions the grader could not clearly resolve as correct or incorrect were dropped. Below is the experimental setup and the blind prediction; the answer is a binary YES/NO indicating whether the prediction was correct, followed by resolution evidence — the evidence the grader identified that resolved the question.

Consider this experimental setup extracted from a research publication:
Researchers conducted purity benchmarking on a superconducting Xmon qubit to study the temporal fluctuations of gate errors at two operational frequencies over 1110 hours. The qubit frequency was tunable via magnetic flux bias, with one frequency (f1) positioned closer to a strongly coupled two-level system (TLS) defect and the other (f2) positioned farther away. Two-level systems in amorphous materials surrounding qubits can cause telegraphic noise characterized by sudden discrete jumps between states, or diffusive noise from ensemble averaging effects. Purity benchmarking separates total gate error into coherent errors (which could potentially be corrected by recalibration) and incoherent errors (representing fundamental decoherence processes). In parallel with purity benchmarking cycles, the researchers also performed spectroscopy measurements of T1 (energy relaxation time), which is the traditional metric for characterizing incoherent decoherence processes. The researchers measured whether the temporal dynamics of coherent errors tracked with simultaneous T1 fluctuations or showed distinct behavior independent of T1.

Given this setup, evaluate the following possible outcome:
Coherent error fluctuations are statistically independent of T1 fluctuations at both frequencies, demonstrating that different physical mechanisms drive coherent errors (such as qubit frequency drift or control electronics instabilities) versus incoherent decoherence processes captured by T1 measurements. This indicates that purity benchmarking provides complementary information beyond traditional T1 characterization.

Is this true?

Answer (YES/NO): NO